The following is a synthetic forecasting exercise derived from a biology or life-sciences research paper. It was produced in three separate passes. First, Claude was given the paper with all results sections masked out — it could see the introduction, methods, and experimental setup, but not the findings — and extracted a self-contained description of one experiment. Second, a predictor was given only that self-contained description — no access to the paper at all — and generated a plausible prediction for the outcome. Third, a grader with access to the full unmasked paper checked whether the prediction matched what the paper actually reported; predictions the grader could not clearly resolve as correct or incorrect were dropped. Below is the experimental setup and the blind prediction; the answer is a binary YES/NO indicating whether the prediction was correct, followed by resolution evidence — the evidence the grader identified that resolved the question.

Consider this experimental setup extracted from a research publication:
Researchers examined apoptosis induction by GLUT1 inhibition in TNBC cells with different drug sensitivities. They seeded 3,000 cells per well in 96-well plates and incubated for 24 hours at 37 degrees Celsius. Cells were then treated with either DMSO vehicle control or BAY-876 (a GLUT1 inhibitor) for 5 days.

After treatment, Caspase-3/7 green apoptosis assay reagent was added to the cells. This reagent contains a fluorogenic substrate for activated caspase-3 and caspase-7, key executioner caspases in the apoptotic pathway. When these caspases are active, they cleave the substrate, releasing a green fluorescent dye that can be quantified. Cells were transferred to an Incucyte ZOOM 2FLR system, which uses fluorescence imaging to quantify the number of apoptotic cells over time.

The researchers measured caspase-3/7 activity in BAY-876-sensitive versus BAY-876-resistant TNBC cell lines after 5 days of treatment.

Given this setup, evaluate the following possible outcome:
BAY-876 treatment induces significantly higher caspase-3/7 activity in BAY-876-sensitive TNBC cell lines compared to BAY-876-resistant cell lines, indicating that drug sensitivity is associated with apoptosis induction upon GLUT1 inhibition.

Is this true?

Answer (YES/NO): YES